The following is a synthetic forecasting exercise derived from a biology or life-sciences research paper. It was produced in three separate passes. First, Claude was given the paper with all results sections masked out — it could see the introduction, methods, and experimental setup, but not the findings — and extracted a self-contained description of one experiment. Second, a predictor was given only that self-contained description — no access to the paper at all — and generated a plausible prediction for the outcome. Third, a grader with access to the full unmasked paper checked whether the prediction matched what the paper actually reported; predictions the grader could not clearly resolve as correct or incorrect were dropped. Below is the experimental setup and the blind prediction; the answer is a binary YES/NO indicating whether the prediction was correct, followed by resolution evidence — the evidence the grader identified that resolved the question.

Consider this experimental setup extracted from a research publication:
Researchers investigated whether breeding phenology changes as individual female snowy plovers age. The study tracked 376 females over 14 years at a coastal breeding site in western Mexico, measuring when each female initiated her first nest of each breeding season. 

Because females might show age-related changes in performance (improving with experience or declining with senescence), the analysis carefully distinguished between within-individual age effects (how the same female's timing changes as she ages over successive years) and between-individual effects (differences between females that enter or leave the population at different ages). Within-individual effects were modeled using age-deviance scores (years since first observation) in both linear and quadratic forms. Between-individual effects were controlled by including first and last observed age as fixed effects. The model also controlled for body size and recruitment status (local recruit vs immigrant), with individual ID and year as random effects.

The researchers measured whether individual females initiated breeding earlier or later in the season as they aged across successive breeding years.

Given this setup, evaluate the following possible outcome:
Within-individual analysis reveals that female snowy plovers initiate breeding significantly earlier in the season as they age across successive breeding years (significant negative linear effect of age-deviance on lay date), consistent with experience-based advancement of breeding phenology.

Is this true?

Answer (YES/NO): YES